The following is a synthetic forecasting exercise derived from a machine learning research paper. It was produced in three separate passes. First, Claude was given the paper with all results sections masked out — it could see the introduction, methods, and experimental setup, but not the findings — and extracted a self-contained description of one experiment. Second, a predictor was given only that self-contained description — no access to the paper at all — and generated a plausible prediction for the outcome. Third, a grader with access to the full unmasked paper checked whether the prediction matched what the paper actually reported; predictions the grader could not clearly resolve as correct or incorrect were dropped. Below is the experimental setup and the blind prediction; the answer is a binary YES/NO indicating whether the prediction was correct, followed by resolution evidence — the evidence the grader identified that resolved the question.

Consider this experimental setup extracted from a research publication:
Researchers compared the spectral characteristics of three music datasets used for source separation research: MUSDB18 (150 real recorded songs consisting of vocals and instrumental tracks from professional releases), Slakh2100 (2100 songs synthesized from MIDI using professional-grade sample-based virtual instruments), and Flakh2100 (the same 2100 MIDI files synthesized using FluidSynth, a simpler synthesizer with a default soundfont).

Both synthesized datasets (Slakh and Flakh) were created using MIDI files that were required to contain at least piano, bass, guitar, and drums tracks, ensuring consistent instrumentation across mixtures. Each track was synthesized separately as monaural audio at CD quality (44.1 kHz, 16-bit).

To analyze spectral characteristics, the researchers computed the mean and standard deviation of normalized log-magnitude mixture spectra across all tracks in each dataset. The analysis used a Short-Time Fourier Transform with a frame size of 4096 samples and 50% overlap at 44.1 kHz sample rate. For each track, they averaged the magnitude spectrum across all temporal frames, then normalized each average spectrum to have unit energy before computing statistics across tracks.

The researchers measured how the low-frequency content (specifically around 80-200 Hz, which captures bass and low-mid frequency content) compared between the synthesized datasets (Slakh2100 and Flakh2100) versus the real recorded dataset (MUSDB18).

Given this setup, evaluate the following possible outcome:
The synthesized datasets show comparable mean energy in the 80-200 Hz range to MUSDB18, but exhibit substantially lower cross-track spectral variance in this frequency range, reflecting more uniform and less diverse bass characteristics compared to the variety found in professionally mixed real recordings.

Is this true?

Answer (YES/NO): NO